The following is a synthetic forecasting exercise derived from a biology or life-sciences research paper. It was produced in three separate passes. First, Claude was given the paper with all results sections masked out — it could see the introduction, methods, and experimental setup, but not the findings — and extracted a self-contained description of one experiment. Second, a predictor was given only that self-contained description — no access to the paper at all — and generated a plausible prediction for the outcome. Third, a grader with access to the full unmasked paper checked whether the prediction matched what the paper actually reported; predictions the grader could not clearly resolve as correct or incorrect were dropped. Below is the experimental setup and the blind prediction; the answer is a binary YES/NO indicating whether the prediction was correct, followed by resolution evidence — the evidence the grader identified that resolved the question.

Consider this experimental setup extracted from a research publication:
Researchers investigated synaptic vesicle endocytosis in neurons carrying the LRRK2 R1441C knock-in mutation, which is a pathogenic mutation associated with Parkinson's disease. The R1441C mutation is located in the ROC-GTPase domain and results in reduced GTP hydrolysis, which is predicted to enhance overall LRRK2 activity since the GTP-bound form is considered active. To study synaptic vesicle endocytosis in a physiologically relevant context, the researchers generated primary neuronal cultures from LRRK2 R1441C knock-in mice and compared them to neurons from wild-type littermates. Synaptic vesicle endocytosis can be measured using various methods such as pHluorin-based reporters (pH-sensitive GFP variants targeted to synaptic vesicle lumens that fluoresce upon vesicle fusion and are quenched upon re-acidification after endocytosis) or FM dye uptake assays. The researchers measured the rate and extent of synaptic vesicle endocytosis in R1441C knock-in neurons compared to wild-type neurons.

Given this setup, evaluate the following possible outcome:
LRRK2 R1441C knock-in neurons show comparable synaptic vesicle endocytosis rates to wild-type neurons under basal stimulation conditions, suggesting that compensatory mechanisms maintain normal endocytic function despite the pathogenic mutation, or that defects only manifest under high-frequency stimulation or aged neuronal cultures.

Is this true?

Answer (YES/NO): NO